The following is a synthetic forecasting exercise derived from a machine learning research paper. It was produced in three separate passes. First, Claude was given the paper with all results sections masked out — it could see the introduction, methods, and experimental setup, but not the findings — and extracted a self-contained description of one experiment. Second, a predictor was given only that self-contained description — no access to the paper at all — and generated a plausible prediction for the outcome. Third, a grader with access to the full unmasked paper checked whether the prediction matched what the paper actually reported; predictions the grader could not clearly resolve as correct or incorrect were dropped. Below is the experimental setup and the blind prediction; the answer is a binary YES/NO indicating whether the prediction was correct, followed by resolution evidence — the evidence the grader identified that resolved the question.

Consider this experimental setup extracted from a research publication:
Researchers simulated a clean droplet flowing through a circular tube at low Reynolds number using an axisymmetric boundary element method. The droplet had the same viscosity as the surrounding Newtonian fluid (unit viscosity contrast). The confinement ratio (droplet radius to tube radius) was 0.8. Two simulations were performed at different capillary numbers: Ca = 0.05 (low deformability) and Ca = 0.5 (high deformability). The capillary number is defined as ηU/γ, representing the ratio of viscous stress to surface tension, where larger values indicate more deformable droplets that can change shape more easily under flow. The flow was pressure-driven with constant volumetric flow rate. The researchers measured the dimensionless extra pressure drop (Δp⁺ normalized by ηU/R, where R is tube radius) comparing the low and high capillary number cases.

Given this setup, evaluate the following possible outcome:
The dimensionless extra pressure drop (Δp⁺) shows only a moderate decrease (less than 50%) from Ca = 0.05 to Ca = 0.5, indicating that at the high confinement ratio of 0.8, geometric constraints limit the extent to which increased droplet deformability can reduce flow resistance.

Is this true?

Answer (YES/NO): NO